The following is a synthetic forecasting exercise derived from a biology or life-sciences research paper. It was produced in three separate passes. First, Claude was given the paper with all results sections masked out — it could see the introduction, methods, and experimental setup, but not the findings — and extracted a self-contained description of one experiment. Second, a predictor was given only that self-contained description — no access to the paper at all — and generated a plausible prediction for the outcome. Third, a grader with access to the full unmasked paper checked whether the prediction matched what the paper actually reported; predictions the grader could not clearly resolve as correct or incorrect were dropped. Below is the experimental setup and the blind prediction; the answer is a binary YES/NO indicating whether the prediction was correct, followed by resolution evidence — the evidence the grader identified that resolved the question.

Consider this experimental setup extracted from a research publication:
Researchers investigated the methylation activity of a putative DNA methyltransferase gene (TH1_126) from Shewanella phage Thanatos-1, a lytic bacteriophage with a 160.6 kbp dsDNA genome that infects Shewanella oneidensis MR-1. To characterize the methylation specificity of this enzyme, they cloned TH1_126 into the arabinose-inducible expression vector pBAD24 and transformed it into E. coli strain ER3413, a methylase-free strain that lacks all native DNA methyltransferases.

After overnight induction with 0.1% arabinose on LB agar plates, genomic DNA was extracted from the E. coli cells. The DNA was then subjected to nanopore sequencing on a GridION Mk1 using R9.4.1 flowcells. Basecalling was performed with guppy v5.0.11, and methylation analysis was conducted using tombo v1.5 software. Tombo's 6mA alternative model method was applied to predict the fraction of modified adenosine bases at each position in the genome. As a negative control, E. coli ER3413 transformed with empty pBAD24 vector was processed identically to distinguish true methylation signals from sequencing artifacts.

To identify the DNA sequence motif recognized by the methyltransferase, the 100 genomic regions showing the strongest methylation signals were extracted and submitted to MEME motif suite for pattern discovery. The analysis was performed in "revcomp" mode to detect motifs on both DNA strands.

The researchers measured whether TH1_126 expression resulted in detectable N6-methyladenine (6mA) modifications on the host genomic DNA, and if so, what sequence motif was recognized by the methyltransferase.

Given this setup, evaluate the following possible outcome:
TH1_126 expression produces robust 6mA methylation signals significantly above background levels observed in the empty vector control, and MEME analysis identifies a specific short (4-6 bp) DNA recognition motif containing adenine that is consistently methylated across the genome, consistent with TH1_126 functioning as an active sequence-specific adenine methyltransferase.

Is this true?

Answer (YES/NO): NO